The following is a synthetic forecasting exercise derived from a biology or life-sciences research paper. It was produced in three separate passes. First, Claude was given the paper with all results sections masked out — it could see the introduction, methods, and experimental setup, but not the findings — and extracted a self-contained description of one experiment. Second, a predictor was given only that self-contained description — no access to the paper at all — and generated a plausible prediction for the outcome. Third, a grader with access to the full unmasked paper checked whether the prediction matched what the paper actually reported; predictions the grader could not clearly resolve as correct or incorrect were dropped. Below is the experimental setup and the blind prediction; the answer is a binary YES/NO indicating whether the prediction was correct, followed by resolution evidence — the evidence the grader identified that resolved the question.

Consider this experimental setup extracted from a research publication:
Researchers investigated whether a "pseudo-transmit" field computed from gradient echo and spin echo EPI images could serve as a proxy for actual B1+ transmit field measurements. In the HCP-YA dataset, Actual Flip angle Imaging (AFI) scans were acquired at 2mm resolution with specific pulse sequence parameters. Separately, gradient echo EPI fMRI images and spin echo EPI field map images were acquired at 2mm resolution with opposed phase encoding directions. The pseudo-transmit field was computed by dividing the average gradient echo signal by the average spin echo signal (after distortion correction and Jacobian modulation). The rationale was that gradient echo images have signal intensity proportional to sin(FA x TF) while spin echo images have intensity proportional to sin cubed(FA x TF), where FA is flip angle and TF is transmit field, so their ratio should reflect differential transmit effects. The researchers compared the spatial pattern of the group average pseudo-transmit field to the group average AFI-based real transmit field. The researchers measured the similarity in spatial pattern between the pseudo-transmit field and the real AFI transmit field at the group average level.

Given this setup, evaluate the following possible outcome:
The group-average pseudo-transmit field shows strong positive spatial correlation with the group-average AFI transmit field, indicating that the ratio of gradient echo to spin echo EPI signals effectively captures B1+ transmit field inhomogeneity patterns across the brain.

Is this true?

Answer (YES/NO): YES